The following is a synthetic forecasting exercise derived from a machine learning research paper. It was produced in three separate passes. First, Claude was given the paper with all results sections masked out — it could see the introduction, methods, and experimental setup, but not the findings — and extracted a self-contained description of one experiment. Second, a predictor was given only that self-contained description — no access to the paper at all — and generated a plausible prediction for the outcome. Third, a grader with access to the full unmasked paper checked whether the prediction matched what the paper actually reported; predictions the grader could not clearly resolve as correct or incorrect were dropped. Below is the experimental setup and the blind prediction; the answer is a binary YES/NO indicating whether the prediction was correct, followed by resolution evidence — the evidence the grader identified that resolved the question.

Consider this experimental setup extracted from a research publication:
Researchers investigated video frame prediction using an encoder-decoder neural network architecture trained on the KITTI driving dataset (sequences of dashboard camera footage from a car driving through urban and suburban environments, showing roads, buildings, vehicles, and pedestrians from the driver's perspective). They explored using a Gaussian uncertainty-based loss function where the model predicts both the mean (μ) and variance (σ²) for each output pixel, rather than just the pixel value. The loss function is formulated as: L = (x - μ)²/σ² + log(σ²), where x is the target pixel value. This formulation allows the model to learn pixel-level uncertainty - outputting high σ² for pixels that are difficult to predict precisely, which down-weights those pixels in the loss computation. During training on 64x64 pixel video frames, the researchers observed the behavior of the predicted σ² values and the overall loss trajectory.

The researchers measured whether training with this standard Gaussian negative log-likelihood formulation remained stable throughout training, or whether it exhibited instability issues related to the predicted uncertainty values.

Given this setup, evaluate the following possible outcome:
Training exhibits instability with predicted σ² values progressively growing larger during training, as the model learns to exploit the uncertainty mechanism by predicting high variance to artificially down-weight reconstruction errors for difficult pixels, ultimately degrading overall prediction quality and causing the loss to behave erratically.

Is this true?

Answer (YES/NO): NO